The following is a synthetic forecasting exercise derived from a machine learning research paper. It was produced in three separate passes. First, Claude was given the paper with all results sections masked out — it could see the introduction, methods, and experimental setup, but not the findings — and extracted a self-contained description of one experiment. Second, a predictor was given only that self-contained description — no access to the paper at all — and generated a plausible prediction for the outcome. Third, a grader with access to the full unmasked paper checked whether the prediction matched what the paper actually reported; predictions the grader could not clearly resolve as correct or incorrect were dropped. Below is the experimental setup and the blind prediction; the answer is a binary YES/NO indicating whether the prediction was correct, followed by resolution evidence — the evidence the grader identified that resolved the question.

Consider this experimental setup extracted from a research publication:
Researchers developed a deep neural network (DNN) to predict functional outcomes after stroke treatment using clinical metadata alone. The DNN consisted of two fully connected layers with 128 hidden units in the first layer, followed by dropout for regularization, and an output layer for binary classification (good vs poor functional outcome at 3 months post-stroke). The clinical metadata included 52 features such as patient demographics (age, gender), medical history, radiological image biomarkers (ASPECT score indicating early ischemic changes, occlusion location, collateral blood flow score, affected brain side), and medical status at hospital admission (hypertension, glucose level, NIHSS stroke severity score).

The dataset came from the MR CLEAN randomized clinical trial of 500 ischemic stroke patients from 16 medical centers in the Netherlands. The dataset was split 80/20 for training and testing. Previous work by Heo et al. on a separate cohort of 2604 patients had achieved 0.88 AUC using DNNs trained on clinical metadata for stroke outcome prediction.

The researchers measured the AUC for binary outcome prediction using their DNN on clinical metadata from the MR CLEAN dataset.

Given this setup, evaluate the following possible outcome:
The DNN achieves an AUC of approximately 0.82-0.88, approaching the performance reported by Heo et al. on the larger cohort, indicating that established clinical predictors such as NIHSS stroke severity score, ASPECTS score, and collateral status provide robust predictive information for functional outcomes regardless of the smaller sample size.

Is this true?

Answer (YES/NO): NO